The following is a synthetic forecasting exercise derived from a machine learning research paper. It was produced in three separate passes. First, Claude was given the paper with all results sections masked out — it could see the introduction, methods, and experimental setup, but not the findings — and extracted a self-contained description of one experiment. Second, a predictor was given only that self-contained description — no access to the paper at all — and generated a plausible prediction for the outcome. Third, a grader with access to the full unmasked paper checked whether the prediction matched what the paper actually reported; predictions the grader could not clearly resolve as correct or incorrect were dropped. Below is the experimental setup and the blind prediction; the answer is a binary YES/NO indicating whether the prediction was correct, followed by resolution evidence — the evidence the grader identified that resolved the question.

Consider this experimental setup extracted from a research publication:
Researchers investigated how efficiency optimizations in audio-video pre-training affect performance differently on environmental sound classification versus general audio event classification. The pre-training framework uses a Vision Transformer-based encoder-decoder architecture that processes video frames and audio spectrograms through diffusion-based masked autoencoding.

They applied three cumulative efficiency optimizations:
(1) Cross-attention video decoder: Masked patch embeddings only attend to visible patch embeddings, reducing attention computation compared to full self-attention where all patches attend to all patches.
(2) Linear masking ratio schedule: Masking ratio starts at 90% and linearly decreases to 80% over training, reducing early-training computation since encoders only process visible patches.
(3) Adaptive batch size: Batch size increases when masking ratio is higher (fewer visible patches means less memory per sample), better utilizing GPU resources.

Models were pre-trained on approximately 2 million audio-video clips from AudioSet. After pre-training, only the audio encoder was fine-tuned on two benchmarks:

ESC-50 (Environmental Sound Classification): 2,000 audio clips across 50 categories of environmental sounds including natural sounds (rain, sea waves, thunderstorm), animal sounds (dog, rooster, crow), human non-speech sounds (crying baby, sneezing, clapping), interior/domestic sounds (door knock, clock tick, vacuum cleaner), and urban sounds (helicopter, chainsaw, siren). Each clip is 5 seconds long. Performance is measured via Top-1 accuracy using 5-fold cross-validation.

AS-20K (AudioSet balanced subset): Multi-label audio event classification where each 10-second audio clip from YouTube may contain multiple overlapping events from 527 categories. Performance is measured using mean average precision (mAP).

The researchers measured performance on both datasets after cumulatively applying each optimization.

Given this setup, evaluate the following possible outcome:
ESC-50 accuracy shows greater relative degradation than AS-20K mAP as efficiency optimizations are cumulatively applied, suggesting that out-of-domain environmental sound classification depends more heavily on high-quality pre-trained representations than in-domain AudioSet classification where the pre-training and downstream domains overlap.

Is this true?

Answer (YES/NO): YES